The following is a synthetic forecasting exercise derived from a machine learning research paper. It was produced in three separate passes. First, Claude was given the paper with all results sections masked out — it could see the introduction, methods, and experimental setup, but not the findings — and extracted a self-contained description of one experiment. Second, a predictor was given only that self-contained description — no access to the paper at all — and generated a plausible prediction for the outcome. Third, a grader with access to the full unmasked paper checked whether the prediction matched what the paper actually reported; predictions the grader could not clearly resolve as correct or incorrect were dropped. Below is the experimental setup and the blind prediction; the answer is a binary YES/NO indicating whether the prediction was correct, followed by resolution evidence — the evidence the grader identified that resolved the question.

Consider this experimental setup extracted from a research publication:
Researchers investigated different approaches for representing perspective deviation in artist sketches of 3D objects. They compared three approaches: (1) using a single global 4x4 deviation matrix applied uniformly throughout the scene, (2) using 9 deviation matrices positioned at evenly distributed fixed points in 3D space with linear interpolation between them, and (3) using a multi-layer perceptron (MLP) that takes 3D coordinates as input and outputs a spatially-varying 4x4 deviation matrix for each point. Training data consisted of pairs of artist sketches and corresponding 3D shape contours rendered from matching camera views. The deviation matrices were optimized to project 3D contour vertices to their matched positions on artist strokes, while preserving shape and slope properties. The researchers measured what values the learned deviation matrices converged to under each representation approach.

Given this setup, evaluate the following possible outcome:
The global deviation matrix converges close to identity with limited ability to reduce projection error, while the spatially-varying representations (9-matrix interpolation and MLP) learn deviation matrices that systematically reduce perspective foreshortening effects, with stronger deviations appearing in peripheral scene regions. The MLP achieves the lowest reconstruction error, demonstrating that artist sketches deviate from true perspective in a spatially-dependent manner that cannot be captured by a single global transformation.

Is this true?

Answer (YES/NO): NO